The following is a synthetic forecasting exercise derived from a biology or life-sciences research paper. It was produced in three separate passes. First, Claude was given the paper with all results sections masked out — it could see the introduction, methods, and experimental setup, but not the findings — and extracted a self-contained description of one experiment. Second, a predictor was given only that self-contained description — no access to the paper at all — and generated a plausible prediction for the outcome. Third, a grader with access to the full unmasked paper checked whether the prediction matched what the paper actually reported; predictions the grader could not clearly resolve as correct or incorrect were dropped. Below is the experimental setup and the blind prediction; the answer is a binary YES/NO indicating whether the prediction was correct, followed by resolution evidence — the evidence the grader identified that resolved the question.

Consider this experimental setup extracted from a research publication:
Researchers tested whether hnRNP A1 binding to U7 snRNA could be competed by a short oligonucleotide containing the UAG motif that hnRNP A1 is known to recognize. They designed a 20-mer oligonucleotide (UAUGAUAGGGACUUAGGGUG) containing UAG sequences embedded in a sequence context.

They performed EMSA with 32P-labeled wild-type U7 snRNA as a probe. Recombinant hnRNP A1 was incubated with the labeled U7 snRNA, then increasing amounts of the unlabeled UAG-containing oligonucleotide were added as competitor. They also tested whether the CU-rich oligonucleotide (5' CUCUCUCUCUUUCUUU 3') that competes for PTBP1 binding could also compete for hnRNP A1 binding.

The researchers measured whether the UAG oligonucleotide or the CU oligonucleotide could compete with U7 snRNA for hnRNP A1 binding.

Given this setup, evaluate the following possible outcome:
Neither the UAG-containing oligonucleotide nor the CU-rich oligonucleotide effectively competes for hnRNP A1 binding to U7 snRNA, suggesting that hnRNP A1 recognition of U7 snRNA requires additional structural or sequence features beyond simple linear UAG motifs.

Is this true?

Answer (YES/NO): NO